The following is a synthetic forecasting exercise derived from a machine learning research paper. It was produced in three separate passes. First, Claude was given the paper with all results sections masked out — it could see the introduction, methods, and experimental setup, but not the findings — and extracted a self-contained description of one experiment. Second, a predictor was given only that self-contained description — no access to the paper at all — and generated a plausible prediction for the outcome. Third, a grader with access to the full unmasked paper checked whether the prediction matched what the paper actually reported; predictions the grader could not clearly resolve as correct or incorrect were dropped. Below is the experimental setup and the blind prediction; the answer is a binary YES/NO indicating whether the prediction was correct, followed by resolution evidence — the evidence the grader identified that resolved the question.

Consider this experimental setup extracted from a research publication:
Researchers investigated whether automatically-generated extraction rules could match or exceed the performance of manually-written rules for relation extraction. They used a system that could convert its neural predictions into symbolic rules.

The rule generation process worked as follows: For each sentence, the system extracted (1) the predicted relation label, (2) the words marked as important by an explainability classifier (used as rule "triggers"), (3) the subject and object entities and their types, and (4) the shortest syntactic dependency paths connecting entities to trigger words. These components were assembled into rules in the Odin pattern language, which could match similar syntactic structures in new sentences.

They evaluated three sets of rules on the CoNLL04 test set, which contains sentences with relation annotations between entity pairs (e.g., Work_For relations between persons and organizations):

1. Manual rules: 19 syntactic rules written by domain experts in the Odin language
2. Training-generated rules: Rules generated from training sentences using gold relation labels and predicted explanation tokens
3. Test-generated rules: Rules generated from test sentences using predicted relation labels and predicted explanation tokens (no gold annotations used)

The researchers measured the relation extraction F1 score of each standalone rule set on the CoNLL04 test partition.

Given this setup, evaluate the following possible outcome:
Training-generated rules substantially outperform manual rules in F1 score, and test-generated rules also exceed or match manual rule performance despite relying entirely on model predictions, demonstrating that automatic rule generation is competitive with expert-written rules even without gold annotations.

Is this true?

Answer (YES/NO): YES